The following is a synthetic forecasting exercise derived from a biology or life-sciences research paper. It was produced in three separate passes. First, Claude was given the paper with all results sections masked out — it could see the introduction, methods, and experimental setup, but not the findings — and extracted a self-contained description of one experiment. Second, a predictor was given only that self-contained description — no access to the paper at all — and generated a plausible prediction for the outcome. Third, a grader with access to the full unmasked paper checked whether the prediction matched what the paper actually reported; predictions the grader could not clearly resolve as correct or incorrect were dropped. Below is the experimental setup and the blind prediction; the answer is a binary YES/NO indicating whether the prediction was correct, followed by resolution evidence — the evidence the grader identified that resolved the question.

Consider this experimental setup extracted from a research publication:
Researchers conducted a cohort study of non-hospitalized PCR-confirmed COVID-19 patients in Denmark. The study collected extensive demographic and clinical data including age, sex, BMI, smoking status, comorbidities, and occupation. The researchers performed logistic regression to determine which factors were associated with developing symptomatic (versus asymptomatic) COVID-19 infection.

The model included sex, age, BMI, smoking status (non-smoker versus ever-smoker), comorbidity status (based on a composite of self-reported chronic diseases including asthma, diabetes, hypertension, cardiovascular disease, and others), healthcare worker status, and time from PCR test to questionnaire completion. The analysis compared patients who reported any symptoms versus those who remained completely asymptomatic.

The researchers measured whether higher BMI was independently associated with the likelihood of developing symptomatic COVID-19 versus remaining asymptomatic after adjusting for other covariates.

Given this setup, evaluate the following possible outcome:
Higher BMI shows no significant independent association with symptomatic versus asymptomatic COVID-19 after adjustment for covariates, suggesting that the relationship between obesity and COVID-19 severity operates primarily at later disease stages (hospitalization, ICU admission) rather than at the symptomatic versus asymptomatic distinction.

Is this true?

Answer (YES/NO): YES